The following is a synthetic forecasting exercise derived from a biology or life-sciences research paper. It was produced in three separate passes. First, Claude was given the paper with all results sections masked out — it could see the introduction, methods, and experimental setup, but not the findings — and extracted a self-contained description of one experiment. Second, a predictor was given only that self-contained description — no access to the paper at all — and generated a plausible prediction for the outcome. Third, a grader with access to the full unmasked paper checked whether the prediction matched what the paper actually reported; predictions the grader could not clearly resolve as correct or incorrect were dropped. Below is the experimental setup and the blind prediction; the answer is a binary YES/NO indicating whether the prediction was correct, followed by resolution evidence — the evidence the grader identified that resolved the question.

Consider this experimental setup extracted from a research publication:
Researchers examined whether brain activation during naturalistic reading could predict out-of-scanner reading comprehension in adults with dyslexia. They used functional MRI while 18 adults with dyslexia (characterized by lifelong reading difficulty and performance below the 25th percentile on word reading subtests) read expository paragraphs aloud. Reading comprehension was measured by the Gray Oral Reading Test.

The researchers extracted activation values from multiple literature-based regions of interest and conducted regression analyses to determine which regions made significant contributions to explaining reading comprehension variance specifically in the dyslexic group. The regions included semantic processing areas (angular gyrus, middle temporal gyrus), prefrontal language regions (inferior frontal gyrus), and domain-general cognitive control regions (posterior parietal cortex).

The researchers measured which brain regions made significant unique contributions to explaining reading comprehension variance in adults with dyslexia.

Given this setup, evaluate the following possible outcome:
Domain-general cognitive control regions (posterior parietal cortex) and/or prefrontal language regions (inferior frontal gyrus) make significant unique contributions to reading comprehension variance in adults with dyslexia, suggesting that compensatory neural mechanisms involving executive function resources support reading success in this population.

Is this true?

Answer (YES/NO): YES